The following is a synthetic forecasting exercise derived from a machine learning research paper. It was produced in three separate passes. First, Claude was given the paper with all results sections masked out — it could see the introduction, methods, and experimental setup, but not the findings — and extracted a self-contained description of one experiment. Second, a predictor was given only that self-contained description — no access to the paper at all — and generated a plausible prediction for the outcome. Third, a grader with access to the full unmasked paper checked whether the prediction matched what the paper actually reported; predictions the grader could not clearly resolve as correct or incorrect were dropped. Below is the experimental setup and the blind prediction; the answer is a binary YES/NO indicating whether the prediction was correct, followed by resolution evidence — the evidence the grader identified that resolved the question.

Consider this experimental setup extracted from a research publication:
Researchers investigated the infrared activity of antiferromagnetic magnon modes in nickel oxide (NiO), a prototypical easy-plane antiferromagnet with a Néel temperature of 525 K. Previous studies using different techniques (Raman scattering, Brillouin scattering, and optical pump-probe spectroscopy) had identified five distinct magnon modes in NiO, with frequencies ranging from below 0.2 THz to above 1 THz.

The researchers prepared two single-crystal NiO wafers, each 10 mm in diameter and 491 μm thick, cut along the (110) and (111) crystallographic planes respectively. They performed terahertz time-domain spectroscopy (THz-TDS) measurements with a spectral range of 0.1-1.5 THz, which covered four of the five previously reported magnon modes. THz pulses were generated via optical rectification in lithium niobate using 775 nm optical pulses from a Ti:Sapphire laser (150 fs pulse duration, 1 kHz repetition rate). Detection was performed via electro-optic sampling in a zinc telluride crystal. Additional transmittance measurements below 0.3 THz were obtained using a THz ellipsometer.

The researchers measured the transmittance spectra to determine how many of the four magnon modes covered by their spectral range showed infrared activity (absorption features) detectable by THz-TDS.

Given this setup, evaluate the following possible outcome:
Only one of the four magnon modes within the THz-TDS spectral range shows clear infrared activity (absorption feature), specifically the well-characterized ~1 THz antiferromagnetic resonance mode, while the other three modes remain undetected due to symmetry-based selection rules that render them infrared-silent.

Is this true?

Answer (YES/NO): NO